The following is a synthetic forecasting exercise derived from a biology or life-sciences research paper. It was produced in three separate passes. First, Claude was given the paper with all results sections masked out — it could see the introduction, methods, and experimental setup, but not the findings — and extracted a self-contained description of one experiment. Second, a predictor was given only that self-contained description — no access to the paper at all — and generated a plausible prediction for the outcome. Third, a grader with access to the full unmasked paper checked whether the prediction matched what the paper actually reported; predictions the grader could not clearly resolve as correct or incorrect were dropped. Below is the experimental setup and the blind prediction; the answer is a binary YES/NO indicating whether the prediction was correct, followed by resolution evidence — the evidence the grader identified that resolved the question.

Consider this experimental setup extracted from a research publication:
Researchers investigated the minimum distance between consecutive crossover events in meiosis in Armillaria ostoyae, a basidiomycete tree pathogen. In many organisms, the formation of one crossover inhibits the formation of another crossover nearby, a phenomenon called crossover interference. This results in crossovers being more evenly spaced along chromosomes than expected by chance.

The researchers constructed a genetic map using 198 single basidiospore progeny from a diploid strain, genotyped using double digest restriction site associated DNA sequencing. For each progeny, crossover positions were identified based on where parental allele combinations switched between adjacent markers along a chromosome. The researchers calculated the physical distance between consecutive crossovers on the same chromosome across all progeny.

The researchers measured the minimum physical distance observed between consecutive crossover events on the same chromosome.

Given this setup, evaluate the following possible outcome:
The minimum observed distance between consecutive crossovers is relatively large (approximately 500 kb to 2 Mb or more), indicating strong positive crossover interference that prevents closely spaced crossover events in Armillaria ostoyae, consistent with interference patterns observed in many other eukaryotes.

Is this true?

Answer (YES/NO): NO